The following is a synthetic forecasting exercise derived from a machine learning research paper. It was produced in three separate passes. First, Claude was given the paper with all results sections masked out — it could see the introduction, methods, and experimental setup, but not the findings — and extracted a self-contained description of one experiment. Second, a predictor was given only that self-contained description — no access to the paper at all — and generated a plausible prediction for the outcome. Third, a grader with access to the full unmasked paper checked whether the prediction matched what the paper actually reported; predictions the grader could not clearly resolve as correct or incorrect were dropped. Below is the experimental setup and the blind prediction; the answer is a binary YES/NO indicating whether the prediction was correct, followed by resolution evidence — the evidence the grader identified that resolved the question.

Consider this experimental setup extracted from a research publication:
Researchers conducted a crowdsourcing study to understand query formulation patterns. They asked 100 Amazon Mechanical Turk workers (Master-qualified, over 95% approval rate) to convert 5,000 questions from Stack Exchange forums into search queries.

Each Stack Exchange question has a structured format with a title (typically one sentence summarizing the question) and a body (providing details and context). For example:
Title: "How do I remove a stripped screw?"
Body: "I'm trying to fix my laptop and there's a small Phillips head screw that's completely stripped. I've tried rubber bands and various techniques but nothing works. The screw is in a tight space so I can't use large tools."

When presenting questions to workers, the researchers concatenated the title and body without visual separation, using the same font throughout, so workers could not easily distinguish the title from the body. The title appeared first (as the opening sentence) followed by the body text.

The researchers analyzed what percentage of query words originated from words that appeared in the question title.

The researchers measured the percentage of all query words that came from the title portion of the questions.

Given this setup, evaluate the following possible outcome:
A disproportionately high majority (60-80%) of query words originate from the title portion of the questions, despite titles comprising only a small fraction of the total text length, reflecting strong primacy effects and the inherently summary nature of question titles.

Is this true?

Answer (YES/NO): NO